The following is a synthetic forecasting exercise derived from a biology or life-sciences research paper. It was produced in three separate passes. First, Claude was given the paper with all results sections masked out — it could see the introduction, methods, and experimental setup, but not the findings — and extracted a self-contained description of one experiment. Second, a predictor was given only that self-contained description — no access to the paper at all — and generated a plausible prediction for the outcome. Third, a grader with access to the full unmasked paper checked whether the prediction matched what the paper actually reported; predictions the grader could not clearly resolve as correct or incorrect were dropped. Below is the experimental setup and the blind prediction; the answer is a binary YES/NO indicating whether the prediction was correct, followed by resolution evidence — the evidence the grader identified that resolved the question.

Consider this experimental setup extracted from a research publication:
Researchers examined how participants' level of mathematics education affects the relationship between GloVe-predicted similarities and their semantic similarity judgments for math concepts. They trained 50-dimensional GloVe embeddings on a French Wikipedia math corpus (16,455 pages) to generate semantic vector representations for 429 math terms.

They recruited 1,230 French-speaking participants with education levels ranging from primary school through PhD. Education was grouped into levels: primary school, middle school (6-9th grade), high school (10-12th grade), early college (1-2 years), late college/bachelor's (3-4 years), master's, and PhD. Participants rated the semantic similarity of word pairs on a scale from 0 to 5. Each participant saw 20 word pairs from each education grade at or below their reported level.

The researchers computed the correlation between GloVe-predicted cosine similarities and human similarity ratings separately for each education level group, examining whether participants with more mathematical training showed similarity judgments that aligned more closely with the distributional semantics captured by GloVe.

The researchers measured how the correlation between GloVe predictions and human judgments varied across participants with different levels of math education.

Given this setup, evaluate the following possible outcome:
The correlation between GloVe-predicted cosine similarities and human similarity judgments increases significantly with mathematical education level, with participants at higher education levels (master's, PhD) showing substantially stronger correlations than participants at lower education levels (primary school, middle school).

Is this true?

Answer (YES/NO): YES